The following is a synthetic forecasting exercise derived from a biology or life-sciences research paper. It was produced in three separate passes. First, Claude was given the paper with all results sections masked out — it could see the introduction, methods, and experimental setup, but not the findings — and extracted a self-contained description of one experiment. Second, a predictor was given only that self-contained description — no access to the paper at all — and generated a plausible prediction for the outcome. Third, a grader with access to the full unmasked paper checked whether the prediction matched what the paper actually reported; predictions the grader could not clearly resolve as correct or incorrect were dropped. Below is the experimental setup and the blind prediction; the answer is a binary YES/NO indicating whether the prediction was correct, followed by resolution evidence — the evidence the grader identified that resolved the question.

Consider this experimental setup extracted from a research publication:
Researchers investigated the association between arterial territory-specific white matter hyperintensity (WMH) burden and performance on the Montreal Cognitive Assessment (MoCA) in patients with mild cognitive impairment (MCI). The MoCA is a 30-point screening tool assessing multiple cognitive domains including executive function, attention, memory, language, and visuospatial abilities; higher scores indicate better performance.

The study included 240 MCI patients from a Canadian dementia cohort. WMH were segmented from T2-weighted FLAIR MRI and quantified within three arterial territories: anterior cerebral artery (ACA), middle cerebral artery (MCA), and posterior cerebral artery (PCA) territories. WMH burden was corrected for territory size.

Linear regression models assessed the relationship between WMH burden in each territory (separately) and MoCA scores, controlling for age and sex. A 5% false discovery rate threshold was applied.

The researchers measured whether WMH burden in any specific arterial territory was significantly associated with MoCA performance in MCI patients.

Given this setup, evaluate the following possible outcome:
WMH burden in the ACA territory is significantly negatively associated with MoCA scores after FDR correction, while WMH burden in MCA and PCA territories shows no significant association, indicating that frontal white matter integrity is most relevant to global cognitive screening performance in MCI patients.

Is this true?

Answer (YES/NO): NO